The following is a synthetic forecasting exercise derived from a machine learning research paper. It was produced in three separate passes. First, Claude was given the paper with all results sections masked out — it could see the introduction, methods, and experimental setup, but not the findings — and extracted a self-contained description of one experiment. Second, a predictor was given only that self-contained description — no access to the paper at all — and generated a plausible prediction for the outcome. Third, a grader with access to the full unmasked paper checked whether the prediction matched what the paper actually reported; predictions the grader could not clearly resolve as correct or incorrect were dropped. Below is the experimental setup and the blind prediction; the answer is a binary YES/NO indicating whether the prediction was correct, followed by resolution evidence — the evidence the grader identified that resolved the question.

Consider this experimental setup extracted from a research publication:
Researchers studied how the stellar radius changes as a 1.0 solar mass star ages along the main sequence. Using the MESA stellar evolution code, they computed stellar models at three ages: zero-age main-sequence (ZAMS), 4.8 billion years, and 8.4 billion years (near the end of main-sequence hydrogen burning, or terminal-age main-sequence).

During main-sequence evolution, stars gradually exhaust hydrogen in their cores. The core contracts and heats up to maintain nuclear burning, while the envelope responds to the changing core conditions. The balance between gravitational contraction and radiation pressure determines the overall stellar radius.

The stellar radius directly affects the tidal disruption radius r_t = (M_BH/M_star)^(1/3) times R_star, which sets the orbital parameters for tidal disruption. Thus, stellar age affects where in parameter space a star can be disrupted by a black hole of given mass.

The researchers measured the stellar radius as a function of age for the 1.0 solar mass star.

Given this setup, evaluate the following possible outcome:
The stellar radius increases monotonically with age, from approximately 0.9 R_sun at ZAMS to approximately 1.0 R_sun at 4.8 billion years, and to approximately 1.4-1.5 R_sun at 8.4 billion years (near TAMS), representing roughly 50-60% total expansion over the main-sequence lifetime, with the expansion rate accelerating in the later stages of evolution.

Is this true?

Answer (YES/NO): NO